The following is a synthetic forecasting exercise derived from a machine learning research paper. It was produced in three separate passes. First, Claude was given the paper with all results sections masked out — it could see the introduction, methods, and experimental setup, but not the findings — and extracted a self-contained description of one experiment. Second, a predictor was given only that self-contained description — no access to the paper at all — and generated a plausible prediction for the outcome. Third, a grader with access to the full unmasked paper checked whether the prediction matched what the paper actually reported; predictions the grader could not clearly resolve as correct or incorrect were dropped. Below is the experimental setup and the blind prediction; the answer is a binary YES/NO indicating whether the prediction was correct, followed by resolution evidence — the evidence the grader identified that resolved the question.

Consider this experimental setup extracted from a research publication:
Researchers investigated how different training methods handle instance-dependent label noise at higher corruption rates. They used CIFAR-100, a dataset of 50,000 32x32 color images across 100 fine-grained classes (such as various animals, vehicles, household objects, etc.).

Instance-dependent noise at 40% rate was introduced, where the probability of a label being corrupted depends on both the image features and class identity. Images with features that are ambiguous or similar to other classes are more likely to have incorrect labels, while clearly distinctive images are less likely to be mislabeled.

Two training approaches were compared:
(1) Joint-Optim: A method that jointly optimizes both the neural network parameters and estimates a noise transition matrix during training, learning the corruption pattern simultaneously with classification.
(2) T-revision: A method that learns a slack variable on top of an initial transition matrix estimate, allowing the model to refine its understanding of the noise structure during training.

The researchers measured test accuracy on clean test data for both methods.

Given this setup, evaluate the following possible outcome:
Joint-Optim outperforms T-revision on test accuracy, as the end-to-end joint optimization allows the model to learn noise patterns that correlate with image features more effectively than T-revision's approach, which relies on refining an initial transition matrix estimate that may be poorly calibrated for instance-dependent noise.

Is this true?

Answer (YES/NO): YES